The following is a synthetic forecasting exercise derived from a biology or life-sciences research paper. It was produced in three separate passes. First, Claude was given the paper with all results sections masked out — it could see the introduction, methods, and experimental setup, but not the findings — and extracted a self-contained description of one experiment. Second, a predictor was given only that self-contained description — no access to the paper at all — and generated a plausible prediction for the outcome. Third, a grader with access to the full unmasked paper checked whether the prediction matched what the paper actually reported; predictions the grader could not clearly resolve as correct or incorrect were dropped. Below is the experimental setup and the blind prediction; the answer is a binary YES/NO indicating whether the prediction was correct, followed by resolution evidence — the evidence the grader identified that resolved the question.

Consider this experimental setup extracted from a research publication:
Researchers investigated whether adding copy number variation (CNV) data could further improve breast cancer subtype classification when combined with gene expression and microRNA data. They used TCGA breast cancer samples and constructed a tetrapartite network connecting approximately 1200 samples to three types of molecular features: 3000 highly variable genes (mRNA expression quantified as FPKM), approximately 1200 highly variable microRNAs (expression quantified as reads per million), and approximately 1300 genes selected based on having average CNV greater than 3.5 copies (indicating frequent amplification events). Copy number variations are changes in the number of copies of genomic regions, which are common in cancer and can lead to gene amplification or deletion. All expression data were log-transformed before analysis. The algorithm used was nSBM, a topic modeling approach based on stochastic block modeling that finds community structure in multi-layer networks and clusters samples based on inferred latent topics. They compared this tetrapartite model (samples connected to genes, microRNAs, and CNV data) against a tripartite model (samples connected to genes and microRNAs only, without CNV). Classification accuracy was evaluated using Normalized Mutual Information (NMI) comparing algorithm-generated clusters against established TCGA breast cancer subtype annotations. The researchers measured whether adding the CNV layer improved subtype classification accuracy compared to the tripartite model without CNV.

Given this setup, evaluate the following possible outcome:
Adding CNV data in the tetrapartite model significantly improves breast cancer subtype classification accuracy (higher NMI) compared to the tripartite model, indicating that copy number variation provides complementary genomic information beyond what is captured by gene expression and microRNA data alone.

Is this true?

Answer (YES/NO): NO